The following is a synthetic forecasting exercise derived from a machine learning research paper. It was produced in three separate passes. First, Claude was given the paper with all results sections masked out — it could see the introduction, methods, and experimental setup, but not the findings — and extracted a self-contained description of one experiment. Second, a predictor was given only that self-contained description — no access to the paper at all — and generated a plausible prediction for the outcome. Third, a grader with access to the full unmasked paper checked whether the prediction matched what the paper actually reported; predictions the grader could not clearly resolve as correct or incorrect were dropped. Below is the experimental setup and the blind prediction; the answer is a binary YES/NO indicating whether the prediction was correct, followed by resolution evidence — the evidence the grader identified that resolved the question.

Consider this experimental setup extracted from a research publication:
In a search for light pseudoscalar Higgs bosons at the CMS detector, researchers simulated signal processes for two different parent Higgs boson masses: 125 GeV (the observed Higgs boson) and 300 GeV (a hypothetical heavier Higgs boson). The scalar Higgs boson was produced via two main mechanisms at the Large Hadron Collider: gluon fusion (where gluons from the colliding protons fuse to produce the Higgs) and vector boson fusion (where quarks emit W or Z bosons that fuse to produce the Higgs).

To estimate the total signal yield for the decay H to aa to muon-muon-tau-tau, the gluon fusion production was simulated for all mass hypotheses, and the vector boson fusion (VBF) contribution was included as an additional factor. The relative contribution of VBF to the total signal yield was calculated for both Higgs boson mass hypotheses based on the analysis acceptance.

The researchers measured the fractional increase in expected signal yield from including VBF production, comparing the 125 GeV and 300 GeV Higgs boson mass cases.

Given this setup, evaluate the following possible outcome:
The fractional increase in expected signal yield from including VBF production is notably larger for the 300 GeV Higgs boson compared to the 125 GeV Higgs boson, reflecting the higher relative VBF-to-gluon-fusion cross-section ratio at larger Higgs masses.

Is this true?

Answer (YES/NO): YES